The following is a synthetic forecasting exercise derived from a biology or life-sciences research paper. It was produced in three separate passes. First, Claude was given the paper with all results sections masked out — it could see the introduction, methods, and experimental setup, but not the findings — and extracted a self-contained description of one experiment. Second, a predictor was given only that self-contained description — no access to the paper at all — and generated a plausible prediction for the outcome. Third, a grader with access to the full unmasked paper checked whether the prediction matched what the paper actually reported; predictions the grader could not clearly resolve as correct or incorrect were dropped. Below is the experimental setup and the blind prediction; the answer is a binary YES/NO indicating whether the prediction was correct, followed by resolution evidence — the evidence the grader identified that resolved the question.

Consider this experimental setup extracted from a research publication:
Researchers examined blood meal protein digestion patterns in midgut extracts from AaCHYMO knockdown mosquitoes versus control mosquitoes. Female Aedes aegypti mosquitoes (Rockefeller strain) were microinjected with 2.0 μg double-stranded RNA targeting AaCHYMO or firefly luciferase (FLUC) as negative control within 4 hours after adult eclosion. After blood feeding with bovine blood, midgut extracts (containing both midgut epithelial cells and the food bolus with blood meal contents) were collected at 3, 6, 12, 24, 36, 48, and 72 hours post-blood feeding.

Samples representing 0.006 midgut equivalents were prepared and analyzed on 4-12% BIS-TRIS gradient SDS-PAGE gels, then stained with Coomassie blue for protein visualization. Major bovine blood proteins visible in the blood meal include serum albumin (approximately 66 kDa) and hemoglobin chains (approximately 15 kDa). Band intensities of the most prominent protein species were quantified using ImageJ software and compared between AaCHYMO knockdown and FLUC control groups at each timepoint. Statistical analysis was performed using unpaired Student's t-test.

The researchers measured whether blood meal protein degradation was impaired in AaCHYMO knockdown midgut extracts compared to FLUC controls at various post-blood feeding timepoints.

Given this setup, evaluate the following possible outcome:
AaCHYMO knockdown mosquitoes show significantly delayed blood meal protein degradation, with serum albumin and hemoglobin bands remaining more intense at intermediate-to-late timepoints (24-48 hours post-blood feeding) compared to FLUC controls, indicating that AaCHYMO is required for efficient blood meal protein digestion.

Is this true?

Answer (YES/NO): NO